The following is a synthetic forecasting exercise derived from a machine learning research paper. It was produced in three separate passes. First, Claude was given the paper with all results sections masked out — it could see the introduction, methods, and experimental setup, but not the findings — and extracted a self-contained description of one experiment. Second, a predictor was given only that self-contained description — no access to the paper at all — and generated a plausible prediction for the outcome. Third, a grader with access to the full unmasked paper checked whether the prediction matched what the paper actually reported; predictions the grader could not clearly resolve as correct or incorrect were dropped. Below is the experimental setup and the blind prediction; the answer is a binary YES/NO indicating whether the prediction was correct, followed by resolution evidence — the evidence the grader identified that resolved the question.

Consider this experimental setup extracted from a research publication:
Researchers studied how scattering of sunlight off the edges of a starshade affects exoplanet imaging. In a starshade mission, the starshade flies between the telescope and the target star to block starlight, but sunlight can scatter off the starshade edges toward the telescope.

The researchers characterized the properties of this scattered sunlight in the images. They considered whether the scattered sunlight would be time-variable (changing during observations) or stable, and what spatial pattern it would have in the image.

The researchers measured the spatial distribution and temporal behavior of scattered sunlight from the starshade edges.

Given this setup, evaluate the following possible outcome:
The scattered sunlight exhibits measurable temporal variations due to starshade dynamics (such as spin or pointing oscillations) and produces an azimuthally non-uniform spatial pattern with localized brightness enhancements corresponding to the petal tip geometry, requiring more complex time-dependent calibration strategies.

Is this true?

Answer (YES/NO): NO